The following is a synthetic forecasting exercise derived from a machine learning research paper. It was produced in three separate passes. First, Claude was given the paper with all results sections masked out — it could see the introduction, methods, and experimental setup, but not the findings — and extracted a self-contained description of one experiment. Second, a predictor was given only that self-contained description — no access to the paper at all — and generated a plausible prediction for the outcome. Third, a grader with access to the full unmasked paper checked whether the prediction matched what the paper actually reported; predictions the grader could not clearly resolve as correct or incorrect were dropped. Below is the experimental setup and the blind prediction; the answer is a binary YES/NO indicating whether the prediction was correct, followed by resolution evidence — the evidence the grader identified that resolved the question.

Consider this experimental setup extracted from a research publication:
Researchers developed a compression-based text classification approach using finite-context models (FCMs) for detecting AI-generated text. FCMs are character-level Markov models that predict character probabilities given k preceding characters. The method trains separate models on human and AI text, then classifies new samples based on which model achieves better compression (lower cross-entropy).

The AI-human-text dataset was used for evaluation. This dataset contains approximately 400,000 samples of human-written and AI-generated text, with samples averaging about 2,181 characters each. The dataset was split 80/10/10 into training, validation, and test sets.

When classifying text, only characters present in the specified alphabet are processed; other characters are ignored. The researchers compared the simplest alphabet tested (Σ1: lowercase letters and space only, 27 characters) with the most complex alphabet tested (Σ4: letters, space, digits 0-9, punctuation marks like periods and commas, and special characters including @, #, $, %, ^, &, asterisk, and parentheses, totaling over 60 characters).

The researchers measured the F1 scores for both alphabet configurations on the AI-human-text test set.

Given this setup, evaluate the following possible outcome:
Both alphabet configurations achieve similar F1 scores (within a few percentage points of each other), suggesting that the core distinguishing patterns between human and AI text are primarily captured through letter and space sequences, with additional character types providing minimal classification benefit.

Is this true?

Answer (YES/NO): YES